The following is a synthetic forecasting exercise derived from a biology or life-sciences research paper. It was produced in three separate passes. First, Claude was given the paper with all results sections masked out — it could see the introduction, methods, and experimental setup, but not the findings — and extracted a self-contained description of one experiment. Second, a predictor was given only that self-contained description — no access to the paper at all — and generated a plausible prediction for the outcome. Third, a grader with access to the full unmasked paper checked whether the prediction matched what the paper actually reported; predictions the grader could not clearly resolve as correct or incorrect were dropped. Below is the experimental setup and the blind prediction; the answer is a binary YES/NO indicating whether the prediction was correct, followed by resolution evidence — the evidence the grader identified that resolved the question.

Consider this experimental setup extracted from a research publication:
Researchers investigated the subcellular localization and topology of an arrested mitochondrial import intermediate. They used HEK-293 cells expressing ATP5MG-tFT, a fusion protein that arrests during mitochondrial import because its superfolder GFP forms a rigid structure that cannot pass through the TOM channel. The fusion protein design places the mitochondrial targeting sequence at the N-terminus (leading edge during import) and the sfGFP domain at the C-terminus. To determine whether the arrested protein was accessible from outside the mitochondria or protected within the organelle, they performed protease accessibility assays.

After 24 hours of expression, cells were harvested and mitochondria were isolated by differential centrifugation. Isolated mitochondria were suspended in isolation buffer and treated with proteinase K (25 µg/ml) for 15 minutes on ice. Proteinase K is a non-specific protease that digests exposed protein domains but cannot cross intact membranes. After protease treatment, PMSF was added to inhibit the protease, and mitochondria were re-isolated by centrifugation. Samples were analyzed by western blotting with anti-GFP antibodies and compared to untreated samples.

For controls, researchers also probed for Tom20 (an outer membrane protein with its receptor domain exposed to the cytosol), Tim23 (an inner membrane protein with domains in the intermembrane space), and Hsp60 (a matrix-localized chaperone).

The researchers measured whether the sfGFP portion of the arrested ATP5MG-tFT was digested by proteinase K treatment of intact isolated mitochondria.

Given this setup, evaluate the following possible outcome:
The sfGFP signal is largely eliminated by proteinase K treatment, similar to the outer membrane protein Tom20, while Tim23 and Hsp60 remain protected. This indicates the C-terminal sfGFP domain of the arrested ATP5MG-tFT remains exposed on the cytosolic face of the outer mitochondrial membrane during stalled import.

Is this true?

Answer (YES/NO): YES